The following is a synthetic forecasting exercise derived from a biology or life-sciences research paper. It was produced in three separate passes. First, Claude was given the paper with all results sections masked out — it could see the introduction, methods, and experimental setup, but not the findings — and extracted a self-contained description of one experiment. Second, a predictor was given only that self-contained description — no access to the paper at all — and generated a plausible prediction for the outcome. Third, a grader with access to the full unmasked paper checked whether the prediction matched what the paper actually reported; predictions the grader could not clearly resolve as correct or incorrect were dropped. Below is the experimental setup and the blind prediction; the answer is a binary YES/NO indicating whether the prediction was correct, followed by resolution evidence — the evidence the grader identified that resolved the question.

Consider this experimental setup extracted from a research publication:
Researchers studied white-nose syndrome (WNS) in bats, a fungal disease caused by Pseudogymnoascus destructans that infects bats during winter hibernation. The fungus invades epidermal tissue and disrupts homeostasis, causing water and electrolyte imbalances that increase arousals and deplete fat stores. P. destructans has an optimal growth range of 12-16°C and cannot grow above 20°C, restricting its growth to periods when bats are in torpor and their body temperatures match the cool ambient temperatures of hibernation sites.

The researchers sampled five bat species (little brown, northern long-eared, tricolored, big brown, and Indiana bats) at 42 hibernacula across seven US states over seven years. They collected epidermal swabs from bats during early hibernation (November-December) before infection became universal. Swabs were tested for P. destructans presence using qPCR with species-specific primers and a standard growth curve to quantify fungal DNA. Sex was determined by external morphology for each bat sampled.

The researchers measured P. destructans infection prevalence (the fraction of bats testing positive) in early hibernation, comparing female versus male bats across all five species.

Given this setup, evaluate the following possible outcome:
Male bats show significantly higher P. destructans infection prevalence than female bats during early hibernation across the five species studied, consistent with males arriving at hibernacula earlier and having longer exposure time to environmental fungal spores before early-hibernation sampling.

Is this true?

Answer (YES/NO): NO